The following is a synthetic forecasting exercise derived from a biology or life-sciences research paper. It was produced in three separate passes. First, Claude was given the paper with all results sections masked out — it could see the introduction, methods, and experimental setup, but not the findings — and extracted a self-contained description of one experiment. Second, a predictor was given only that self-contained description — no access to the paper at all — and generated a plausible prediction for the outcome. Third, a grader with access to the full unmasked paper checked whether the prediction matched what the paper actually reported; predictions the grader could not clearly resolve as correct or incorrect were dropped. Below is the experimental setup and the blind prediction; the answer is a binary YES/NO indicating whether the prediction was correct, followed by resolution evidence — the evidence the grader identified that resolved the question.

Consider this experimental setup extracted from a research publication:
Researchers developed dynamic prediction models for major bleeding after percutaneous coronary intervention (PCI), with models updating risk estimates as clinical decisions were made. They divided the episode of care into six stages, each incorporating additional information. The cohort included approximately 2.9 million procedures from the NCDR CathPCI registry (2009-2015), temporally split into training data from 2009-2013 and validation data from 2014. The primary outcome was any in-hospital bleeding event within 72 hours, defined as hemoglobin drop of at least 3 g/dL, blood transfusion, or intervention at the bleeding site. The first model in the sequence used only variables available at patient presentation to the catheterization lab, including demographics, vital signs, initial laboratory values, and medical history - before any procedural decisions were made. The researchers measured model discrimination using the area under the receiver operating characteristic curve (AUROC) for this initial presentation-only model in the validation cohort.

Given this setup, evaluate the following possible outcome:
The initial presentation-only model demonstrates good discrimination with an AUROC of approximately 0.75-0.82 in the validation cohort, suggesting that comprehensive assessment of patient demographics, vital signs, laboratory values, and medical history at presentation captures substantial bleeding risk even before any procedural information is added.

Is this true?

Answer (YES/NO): YES